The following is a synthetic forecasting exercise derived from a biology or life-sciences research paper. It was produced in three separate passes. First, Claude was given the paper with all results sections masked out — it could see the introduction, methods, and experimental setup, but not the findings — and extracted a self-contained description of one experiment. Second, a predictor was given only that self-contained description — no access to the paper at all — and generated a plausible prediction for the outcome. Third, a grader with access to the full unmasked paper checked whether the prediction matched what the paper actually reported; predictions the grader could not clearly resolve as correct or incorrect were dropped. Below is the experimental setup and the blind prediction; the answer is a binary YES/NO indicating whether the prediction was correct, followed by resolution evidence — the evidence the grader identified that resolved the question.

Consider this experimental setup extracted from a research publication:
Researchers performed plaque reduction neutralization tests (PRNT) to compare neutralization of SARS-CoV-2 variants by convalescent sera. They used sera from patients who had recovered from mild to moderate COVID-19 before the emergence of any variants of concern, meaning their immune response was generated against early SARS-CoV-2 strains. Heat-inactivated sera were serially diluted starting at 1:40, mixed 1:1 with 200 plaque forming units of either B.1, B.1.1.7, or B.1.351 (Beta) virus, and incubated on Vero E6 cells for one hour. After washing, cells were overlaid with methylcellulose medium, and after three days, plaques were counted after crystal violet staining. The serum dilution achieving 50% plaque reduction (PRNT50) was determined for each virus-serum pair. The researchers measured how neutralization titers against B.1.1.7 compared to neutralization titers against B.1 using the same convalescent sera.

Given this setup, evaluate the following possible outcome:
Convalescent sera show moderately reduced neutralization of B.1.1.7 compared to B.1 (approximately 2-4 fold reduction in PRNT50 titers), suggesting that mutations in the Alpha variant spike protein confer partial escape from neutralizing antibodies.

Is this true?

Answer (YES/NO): NO